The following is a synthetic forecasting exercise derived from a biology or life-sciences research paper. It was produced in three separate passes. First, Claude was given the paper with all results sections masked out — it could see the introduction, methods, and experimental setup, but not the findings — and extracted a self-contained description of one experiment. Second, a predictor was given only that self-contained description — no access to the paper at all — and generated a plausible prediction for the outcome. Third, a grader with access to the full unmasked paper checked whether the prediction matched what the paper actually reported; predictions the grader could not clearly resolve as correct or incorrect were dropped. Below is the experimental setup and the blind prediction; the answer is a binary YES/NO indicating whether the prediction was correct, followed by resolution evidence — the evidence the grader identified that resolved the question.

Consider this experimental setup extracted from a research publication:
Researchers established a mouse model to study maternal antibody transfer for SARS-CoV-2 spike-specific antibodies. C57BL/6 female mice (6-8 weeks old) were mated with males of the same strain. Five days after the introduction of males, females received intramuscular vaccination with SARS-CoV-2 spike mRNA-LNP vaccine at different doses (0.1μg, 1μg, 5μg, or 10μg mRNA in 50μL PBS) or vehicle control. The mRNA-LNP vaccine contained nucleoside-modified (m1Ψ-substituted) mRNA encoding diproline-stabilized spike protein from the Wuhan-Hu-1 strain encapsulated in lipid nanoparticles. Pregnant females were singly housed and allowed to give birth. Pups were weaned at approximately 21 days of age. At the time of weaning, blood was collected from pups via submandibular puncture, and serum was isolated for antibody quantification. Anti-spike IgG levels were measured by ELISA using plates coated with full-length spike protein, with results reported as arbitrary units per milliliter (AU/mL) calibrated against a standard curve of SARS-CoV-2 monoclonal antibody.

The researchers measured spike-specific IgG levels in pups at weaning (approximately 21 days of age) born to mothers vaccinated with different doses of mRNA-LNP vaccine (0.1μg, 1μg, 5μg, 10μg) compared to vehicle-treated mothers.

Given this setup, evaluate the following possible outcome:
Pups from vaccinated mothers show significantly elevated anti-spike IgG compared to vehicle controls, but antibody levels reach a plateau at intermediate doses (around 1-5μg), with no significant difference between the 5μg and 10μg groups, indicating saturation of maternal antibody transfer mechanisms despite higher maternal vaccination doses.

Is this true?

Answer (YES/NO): NO